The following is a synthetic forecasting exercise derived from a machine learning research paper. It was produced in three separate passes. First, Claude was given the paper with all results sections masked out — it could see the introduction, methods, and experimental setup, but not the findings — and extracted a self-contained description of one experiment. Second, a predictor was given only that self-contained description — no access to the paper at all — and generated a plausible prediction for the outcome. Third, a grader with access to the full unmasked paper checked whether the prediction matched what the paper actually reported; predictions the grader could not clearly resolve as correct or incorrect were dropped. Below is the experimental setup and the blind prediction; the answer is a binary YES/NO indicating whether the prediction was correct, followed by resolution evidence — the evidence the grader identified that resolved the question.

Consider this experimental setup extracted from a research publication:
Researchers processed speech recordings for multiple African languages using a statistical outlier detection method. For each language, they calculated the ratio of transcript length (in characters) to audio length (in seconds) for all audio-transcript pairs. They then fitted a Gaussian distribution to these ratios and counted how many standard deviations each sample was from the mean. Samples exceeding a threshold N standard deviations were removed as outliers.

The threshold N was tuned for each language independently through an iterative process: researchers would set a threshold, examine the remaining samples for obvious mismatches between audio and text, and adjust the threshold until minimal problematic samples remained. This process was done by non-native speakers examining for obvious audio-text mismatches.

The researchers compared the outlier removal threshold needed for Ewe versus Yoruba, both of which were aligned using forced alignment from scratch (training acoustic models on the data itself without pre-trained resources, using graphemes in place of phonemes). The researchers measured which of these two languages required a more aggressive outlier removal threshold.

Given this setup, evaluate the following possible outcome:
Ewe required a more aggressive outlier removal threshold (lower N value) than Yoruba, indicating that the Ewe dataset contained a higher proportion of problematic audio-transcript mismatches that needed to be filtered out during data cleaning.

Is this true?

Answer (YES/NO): NO